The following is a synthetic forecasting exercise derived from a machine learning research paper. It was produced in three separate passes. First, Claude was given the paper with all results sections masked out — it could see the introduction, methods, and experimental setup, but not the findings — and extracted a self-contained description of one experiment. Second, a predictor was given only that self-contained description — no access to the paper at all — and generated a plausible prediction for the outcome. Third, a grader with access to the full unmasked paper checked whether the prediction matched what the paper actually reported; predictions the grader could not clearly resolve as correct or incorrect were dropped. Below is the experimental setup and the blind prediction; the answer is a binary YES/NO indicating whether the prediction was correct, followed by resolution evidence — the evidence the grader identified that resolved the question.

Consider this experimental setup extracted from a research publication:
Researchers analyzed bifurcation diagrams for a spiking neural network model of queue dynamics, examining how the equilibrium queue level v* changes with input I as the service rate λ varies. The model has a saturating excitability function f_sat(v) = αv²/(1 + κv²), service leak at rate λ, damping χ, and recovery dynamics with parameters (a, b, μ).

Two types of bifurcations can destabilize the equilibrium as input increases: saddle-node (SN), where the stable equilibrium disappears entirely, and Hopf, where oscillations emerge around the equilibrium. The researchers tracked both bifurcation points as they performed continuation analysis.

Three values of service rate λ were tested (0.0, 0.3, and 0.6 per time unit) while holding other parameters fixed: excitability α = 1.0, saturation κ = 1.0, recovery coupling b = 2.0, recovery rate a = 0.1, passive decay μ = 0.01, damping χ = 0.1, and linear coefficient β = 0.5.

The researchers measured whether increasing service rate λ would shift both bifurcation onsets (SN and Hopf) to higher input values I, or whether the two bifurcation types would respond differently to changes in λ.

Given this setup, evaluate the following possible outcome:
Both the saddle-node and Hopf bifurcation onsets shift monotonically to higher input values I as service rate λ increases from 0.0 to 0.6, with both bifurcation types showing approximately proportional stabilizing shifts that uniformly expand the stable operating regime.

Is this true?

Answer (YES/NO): YES